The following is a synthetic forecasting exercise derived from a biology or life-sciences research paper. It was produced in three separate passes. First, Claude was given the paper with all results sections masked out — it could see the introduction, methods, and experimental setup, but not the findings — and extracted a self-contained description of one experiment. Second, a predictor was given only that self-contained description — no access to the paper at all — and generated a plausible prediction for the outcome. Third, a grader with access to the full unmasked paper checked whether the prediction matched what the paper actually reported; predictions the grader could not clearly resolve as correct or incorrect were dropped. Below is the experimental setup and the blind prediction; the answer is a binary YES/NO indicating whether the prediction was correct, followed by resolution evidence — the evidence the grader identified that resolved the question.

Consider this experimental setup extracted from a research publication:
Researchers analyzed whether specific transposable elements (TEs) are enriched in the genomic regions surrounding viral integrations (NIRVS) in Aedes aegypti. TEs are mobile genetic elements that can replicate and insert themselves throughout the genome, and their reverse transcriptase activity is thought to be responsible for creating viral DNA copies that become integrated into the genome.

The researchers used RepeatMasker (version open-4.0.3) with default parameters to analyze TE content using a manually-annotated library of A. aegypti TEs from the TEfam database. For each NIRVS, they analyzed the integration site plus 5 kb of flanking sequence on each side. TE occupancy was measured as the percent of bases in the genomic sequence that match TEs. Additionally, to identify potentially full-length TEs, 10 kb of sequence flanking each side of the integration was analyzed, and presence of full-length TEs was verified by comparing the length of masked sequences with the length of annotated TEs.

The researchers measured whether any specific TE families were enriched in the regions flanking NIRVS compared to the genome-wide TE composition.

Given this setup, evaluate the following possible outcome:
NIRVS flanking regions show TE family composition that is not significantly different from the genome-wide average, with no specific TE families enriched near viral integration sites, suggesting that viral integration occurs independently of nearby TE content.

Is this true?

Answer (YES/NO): NO